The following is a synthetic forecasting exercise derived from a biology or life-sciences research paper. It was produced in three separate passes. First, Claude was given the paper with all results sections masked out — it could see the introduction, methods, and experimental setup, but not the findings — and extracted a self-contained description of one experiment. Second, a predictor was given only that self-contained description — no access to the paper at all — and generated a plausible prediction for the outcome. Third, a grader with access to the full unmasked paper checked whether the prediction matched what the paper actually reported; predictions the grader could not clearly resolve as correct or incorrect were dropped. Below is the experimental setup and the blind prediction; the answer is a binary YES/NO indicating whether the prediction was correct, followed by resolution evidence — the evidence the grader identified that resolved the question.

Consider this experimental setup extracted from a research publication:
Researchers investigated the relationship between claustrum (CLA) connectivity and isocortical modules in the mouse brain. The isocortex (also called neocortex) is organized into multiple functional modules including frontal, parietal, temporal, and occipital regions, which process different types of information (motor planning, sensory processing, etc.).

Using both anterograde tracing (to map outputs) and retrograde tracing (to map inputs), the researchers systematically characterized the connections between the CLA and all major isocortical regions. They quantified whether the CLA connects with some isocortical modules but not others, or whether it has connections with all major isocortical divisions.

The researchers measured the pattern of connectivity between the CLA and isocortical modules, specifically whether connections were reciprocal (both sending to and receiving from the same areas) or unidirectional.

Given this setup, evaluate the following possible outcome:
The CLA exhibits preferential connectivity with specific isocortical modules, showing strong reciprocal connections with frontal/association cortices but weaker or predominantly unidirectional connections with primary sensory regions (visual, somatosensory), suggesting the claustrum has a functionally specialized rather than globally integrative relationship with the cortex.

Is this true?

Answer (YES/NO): YES